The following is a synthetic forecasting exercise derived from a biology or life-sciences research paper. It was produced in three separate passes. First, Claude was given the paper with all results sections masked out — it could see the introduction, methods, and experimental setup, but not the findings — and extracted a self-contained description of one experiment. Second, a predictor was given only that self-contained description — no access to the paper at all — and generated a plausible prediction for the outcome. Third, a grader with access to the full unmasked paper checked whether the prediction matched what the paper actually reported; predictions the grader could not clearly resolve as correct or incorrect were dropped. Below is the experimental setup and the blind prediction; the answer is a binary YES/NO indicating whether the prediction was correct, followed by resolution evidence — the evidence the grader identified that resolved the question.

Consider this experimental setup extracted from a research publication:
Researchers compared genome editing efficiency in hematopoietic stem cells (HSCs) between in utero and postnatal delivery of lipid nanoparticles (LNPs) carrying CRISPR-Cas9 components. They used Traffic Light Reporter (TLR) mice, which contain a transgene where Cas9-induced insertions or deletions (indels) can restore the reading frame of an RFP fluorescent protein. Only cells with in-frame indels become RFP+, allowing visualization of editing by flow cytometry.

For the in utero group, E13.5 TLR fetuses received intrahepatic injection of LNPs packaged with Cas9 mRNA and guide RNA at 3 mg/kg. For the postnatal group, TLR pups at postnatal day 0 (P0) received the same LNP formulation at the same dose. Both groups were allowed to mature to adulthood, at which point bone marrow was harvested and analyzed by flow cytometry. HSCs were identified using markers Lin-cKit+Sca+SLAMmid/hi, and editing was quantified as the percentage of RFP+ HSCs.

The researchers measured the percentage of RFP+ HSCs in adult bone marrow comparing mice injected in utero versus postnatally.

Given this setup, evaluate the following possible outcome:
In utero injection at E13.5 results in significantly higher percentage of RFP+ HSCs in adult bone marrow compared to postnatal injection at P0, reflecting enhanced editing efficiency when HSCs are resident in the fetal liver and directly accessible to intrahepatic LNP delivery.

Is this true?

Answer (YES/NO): YES